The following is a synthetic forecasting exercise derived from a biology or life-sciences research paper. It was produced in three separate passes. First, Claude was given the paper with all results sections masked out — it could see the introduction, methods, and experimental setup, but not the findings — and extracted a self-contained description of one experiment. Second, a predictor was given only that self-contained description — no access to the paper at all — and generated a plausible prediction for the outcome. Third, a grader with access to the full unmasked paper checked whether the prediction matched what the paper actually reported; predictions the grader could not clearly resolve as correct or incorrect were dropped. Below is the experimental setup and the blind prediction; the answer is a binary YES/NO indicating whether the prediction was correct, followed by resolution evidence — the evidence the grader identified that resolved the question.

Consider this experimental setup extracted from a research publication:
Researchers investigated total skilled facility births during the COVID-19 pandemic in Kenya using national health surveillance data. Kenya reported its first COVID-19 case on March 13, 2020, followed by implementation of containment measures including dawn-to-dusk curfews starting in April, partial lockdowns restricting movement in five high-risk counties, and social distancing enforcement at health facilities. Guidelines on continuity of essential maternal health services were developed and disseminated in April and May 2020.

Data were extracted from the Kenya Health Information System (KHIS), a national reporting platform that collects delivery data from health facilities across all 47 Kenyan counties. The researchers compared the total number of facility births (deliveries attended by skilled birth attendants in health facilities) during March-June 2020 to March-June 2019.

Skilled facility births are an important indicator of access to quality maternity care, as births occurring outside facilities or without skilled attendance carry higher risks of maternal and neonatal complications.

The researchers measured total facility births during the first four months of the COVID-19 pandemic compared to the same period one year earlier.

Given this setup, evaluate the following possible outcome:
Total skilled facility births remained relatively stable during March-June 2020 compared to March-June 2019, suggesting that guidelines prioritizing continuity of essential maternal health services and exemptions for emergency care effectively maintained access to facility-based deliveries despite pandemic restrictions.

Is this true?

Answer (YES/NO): YES